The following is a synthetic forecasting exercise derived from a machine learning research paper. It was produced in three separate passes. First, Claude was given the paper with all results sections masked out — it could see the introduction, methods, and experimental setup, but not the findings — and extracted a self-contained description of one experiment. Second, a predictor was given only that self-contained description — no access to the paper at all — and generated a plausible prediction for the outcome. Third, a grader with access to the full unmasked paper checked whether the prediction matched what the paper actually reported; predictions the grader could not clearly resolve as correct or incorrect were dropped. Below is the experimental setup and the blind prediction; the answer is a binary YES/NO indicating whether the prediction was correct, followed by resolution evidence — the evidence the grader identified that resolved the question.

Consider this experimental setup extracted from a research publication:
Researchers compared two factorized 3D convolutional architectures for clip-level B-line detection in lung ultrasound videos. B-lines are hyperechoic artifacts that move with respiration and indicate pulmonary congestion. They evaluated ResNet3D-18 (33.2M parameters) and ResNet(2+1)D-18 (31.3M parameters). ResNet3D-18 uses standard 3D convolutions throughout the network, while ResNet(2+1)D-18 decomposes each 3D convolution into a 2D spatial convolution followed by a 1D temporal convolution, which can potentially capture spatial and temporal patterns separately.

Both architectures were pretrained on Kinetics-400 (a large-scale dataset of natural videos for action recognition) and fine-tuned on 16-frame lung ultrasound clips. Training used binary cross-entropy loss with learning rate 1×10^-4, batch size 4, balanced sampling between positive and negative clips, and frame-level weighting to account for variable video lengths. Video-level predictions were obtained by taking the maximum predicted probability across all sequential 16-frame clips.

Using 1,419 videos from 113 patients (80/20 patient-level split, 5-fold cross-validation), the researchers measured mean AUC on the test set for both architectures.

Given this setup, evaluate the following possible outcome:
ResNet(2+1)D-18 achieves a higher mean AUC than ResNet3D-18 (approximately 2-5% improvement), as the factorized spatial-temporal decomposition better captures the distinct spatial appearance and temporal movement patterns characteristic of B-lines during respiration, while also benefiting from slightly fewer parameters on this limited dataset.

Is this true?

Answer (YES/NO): NO